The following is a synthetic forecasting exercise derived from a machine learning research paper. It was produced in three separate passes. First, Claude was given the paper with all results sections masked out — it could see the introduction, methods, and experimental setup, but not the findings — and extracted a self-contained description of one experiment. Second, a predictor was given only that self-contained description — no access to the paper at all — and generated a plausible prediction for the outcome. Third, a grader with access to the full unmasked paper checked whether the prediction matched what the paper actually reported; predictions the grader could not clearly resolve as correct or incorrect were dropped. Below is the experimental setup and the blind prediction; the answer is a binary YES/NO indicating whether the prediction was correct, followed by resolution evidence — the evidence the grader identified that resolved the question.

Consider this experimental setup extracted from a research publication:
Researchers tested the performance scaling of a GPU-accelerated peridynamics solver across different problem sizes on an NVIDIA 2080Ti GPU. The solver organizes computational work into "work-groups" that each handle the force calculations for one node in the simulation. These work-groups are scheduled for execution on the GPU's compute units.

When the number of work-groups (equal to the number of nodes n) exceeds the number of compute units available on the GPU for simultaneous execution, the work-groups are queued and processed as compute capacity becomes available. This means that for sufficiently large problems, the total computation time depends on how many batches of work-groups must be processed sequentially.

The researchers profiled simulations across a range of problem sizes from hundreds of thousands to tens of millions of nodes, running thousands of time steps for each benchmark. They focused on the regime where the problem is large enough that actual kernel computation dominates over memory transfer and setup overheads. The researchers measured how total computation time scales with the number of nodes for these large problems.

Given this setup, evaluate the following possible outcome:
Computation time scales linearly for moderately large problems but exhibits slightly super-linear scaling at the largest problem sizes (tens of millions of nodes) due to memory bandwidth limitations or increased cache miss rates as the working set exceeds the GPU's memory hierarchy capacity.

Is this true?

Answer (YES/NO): NO